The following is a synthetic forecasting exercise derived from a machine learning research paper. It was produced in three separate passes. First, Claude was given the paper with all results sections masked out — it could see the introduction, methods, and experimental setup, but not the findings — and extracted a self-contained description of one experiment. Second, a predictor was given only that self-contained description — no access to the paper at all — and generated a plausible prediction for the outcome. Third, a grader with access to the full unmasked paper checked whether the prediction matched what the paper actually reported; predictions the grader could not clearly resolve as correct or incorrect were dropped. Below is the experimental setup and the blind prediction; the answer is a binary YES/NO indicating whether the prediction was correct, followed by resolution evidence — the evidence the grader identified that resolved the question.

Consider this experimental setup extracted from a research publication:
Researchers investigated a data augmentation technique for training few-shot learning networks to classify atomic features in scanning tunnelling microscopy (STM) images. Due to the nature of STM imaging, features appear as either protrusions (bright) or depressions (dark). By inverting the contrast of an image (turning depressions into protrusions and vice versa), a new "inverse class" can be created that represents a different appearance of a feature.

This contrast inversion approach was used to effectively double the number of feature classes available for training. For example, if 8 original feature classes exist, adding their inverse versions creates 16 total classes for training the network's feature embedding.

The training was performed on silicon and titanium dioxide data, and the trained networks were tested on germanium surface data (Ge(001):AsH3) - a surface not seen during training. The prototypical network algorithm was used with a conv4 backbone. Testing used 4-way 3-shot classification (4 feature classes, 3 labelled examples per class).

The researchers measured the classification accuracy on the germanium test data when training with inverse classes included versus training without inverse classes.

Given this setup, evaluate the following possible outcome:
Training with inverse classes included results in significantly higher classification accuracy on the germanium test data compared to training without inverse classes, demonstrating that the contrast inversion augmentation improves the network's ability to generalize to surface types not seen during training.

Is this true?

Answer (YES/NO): YES